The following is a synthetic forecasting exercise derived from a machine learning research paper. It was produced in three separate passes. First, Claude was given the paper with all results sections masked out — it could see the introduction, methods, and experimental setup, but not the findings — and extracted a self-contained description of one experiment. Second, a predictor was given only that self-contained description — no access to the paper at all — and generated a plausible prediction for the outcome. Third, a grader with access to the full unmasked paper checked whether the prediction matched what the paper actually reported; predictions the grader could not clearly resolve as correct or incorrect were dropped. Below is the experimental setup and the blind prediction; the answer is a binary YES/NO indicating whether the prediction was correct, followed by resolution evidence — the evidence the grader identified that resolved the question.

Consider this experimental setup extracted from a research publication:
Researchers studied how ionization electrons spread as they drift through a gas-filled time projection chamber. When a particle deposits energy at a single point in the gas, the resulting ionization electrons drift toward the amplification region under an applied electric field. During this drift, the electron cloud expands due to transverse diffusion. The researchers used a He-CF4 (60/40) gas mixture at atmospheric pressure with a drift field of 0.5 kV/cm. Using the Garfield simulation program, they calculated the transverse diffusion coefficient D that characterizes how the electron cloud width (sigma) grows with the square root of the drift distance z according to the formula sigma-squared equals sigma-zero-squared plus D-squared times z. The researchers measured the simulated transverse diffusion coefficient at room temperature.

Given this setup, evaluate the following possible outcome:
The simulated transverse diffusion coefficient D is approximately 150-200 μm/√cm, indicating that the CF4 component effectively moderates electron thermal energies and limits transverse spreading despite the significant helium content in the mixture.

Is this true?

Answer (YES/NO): NO